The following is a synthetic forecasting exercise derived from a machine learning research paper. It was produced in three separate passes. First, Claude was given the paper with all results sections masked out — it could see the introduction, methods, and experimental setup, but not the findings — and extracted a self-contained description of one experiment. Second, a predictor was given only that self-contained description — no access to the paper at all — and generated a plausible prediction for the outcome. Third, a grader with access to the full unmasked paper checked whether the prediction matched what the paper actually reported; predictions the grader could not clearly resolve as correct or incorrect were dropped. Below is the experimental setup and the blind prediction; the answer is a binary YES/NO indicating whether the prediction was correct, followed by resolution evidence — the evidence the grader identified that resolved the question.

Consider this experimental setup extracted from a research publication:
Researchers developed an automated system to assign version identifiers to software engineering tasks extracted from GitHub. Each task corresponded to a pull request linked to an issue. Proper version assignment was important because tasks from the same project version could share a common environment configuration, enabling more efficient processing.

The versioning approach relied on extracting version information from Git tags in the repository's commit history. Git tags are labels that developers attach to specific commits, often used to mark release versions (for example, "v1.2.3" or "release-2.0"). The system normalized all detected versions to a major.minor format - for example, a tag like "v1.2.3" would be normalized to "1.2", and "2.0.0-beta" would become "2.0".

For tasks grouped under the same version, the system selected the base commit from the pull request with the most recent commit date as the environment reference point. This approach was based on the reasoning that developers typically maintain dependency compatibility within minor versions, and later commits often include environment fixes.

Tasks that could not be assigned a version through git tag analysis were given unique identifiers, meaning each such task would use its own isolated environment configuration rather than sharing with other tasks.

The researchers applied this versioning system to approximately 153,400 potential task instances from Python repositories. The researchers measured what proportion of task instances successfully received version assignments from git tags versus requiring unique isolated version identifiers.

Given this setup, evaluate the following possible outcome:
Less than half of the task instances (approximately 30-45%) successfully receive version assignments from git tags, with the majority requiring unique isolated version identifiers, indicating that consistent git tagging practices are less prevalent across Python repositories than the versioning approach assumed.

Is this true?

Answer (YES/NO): NO